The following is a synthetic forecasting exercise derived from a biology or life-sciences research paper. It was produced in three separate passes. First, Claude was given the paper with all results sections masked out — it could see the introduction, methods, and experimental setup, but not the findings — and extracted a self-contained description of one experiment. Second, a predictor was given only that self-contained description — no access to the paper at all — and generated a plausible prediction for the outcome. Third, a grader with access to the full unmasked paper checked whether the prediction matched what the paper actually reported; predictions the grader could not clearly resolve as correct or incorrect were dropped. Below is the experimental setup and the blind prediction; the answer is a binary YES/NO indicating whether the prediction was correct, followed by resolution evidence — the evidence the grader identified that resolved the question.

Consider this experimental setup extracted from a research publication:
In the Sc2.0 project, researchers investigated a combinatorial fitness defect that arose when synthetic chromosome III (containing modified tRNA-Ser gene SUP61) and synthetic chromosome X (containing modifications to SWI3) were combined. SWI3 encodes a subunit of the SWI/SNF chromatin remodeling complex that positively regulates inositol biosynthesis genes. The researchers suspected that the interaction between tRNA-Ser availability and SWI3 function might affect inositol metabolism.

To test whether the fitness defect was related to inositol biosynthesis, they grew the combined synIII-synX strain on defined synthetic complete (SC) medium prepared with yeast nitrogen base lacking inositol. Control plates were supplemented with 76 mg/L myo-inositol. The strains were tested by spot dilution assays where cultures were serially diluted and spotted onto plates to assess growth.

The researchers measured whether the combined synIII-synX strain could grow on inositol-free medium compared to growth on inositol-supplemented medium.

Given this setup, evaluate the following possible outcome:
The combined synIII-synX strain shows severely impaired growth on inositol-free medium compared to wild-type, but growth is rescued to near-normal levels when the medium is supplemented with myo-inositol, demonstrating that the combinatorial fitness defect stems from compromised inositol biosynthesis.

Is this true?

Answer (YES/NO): YES